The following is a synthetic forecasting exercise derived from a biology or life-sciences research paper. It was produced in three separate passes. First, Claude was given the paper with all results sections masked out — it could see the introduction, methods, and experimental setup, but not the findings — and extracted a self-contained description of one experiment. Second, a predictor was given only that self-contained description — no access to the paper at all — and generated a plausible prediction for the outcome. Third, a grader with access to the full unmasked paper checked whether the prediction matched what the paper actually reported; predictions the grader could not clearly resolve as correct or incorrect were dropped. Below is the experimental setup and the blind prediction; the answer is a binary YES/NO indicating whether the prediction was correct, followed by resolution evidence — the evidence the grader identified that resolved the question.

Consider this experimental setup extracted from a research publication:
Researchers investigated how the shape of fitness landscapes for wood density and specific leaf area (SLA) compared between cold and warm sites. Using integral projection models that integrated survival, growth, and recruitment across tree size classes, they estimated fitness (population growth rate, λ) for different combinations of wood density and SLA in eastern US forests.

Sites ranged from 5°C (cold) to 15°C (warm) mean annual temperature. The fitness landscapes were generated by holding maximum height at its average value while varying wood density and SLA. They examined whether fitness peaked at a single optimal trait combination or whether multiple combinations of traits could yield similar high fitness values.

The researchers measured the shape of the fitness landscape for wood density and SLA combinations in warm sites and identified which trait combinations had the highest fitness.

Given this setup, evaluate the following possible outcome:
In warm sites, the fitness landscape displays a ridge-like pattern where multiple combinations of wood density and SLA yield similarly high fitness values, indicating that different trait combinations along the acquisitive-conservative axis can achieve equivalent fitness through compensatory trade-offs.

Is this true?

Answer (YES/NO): NO